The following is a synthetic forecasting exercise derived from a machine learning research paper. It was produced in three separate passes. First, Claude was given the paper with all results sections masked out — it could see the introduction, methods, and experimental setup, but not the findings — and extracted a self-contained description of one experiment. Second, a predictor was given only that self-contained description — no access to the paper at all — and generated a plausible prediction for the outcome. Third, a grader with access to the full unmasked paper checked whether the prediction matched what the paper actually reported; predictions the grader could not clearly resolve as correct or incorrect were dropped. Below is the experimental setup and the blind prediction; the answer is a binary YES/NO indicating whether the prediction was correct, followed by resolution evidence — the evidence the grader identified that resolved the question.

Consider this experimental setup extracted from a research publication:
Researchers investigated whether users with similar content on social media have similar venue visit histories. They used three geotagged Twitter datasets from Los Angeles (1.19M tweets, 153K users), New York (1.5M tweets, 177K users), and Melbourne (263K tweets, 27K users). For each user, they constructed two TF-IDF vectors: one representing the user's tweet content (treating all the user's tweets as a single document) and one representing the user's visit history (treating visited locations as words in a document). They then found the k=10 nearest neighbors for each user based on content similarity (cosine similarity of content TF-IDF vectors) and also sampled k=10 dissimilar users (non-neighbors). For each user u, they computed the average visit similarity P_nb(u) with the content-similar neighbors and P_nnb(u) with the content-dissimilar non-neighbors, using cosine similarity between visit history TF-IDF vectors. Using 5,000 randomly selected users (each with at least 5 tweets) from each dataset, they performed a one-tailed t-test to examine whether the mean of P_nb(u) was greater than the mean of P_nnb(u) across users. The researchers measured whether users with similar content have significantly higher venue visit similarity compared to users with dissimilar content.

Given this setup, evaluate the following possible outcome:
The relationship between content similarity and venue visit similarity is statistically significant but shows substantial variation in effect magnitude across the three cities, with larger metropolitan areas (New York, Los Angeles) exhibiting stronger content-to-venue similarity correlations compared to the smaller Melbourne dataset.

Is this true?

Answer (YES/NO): NO